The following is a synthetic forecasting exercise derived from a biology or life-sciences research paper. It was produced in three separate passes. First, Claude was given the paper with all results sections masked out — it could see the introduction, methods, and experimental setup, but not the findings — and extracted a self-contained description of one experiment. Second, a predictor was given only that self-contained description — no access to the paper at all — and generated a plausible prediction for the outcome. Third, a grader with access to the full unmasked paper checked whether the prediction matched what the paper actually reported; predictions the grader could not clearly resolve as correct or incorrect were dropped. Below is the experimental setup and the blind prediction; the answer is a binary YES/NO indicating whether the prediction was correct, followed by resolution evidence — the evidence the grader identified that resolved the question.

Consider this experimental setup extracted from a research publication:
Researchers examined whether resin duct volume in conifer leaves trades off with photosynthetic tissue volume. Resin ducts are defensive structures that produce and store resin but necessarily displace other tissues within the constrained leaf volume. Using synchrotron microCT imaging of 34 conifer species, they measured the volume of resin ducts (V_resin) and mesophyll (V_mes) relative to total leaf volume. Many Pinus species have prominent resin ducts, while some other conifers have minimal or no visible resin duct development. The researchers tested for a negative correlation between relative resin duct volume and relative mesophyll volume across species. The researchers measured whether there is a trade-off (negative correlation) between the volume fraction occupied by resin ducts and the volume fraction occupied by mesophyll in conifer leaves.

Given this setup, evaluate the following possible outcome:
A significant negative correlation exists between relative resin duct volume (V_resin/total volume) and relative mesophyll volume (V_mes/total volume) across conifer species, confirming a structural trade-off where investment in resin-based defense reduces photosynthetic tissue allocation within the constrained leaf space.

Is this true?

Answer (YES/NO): NO